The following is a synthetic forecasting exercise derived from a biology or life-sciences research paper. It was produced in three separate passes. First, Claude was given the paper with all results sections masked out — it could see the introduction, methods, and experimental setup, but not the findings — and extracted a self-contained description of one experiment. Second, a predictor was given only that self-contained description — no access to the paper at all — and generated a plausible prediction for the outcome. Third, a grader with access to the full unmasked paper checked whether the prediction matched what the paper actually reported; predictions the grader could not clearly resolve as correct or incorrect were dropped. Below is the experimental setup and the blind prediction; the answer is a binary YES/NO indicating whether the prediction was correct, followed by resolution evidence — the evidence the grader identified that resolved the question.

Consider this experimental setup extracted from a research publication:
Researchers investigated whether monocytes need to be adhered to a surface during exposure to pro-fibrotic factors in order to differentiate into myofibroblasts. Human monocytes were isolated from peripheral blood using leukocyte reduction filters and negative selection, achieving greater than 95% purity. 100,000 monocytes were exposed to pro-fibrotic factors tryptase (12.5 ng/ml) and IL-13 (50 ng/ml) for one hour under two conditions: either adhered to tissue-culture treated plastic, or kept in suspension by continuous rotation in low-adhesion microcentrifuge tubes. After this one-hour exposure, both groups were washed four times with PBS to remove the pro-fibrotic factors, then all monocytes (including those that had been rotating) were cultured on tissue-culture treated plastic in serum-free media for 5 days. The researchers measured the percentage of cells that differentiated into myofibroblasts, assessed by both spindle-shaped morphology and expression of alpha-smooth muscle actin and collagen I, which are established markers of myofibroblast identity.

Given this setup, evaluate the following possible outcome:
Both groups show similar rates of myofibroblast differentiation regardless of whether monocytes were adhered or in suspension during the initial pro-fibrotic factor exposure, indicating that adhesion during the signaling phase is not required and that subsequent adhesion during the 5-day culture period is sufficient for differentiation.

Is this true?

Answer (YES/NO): NO